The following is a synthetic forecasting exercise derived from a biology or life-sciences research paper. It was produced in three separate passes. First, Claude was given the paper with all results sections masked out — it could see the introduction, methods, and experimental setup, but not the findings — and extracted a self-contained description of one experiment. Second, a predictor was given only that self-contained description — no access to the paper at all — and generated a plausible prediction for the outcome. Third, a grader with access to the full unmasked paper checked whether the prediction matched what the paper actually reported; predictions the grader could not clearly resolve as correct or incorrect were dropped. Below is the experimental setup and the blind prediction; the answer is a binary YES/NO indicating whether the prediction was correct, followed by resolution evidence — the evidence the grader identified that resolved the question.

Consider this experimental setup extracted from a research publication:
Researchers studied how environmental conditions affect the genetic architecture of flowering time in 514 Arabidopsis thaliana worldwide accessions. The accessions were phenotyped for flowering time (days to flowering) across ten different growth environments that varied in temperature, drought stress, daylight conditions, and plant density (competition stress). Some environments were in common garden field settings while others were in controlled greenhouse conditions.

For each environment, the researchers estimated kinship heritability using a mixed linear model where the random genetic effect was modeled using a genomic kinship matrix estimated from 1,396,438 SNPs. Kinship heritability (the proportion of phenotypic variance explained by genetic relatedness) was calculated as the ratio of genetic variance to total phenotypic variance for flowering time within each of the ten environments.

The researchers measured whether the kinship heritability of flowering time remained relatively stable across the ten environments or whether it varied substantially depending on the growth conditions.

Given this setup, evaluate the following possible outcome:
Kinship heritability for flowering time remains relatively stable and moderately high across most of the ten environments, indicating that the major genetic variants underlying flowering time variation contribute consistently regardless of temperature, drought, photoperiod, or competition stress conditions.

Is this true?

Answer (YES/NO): NO